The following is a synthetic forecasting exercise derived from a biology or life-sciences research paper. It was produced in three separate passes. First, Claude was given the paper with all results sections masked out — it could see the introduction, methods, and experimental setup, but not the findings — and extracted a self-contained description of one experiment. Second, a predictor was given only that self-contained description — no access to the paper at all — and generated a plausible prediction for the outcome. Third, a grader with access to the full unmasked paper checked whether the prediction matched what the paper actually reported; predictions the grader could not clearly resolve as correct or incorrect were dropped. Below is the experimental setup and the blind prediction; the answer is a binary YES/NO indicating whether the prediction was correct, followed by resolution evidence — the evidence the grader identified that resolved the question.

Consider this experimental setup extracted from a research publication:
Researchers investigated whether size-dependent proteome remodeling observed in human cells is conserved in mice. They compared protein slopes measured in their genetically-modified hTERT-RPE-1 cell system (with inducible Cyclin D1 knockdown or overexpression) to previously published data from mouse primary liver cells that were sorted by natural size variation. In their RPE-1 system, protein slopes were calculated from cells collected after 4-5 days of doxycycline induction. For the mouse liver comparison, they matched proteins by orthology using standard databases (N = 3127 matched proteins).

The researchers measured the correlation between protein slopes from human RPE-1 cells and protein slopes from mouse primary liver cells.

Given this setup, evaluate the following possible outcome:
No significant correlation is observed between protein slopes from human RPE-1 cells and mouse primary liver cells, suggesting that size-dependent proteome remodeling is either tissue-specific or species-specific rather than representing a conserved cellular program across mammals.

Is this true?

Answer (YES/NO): NO